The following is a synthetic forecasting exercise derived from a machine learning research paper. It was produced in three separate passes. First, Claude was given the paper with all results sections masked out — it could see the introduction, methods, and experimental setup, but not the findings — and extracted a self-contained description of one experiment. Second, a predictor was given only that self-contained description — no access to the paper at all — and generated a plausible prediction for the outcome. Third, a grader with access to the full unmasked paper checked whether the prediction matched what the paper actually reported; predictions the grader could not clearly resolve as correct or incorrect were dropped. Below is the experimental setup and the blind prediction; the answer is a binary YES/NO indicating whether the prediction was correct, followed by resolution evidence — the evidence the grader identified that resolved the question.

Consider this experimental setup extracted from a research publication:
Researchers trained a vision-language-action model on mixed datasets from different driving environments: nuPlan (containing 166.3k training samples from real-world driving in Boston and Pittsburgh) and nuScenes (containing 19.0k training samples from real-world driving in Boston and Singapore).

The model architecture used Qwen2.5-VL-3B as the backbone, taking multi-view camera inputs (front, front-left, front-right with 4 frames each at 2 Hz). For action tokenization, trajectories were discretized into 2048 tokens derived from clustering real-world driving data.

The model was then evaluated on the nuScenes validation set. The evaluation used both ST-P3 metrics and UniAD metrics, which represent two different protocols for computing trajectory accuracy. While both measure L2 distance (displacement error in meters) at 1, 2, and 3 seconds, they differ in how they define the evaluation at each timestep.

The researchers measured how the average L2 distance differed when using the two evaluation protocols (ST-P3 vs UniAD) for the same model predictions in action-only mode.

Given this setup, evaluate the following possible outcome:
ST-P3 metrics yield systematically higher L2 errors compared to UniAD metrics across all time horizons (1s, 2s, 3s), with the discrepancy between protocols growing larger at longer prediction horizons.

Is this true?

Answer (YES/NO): NO